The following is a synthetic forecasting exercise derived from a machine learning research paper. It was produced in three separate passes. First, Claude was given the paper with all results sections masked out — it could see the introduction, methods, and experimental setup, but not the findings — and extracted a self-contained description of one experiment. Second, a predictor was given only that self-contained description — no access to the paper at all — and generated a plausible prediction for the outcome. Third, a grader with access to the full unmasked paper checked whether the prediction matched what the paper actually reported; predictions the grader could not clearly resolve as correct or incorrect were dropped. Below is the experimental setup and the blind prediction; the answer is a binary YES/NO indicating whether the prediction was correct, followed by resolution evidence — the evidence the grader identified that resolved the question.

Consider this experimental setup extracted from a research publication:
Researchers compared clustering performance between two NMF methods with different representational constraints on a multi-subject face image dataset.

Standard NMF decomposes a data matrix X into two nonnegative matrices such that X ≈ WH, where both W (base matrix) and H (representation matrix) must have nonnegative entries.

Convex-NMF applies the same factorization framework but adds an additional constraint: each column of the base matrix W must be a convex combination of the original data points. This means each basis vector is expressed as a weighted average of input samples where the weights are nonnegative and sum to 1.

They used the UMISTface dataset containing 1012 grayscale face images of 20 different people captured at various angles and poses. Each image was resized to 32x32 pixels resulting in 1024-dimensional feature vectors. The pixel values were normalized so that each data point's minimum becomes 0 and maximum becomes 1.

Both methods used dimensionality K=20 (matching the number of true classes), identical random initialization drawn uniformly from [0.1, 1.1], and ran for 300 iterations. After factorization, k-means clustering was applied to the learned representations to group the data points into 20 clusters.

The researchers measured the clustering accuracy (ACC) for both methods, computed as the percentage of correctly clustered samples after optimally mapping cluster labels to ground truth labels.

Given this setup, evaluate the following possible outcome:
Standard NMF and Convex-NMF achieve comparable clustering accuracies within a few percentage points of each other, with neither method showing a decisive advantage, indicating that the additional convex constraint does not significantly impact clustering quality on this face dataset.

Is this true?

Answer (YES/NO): NO